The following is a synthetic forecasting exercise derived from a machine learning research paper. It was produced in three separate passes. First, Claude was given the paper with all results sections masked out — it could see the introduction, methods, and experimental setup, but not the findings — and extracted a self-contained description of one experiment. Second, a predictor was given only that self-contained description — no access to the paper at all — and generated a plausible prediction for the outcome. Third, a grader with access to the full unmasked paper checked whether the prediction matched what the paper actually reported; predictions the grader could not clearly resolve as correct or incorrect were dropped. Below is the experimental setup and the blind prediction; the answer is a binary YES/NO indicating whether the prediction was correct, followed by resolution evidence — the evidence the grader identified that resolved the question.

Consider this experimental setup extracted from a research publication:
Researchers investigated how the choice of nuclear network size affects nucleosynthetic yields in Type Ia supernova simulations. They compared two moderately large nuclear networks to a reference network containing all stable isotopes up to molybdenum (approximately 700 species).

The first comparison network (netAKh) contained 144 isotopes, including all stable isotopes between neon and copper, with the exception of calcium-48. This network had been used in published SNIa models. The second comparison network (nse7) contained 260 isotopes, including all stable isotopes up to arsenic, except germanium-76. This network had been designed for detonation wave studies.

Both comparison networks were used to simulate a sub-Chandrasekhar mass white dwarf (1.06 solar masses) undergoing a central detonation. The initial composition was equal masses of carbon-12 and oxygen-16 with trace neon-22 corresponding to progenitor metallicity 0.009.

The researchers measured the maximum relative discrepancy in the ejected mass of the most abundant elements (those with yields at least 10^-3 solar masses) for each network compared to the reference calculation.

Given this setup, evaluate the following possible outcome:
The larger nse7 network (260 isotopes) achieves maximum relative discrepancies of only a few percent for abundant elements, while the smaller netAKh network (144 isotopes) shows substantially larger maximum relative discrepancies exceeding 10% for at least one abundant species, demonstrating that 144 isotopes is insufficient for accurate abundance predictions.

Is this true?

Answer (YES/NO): NO